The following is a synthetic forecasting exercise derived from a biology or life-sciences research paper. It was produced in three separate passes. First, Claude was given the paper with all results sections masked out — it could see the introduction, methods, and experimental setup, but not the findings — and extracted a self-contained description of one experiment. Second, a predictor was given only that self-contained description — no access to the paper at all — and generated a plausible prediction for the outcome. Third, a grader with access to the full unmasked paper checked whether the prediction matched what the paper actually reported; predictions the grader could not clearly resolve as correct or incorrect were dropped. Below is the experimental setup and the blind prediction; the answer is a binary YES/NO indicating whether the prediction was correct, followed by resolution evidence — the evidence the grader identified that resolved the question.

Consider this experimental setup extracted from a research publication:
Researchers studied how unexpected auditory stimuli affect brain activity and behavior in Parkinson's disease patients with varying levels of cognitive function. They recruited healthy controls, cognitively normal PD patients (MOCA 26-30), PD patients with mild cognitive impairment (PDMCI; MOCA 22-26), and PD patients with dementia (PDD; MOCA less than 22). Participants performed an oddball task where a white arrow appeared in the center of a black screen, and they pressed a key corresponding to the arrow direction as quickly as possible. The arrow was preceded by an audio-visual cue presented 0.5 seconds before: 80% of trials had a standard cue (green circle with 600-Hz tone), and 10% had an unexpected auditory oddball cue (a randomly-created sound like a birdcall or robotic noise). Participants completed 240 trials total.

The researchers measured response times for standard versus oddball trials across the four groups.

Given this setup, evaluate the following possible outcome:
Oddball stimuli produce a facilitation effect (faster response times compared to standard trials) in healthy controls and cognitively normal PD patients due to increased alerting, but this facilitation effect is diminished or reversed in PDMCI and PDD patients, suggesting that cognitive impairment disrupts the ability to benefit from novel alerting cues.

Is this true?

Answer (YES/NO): NO